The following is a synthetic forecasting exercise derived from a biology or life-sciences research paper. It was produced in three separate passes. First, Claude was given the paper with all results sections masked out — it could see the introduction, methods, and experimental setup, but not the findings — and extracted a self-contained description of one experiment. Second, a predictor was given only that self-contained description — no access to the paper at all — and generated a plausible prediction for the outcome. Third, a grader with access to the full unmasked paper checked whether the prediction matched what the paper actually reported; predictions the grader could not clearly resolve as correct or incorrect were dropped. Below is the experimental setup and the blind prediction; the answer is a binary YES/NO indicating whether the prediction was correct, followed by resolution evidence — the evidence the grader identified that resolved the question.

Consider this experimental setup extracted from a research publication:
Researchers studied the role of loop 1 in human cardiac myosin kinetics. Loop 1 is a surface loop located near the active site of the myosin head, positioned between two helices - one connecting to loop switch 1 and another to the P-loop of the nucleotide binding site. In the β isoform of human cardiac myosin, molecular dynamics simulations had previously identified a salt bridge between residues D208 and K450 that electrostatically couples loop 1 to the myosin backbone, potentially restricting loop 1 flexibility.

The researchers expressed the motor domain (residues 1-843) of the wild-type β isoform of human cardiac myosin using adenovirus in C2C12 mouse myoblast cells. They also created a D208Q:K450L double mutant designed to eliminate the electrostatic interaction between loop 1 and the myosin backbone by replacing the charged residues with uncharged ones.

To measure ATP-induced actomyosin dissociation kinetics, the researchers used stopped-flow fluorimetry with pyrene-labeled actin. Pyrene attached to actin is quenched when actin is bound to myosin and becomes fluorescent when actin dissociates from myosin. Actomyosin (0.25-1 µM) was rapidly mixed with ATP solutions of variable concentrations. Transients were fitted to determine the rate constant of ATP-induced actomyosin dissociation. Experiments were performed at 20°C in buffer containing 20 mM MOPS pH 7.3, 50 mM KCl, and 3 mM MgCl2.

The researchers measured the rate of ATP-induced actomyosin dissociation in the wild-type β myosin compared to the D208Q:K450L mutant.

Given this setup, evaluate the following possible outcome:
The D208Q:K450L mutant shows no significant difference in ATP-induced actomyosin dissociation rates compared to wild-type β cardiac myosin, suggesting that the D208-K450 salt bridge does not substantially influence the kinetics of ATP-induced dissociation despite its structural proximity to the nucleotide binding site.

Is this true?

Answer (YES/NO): NO